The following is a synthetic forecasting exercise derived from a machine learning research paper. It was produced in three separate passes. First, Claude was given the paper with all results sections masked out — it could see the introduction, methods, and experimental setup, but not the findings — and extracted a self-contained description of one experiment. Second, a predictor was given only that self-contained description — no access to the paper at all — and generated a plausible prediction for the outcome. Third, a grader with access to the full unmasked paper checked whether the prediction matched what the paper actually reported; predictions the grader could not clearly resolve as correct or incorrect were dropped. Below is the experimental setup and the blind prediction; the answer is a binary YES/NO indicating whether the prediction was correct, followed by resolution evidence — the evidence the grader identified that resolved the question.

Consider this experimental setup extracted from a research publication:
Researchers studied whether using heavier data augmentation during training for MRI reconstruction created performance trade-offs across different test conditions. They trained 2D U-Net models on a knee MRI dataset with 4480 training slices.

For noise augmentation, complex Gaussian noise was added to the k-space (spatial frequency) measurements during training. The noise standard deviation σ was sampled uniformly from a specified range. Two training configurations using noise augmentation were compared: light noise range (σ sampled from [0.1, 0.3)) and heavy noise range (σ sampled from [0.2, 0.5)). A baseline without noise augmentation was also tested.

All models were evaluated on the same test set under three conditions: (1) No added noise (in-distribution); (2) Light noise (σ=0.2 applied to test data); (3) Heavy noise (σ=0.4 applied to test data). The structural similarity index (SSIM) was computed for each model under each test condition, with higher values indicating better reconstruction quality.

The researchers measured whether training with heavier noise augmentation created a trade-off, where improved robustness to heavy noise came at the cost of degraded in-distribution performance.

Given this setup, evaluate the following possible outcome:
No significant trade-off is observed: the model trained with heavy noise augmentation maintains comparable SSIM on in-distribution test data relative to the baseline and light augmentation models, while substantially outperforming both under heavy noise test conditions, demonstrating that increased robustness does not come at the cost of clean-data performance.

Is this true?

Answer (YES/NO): NO